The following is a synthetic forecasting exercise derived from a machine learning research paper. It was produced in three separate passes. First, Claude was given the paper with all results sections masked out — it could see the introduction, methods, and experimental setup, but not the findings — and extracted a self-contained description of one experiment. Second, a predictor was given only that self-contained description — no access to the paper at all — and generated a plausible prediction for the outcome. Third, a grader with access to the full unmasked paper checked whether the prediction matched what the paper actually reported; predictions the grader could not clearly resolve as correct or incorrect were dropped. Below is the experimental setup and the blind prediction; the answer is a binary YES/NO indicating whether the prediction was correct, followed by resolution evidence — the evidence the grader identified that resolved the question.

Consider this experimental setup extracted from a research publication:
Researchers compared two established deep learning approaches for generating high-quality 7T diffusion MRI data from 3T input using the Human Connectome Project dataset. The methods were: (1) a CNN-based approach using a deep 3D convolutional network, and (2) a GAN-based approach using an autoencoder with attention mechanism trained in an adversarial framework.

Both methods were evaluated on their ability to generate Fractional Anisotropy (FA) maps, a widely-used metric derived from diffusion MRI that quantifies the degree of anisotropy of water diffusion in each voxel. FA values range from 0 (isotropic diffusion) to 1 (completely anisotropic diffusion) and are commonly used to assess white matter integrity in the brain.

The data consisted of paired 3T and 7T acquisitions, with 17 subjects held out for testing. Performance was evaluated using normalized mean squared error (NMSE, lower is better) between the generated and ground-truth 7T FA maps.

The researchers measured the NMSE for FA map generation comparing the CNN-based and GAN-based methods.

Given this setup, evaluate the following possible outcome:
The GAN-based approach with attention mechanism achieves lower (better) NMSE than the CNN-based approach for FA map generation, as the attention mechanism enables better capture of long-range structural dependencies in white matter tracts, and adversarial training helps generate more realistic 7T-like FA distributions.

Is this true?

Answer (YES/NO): NO